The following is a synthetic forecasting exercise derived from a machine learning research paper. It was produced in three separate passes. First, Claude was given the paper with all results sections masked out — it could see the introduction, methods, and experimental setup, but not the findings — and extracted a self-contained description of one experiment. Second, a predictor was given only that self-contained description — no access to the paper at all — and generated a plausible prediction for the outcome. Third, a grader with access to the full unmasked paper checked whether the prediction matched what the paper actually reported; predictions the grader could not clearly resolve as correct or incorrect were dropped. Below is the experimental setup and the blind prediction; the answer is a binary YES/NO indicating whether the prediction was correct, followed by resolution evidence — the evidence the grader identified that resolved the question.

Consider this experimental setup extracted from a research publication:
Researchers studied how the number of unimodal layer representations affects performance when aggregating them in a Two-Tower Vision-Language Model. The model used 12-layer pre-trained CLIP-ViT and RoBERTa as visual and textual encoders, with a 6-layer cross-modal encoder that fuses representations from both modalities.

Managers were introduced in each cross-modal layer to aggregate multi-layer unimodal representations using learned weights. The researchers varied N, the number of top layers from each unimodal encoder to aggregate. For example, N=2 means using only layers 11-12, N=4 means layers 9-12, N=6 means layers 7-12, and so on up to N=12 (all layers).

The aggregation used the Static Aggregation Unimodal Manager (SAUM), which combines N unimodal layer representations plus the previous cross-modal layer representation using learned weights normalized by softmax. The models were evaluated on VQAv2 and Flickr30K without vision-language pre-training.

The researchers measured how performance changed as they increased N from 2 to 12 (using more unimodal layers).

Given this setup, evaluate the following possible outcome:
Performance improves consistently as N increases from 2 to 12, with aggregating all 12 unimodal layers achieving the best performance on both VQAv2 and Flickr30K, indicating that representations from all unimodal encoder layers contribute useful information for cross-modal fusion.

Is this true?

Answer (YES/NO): NO